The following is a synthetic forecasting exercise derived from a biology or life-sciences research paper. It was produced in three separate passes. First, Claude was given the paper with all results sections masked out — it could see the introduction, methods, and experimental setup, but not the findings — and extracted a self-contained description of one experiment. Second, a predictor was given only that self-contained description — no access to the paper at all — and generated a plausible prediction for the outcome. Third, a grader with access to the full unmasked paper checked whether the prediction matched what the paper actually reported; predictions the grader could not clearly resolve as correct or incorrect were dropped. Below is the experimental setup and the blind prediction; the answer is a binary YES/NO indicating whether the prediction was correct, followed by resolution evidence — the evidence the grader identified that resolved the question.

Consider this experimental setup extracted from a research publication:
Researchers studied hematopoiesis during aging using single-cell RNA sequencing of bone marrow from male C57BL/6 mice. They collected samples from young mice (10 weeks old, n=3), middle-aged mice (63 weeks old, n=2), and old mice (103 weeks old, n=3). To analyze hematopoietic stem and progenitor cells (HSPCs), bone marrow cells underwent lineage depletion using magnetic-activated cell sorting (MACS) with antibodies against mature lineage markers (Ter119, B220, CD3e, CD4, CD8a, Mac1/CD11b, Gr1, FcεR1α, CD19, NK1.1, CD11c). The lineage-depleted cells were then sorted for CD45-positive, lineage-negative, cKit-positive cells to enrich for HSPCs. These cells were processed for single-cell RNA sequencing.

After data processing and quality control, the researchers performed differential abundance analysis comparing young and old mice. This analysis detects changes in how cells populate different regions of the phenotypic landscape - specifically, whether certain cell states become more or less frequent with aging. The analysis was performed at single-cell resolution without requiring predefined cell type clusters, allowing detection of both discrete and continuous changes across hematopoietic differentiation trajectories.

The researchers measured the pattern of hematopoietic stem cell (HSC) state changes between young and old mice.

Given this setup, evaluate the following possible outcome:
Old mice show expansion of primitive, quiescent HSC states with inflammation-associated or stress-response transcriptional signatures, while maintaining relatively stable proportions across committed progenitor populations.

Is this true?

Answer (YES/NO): NO